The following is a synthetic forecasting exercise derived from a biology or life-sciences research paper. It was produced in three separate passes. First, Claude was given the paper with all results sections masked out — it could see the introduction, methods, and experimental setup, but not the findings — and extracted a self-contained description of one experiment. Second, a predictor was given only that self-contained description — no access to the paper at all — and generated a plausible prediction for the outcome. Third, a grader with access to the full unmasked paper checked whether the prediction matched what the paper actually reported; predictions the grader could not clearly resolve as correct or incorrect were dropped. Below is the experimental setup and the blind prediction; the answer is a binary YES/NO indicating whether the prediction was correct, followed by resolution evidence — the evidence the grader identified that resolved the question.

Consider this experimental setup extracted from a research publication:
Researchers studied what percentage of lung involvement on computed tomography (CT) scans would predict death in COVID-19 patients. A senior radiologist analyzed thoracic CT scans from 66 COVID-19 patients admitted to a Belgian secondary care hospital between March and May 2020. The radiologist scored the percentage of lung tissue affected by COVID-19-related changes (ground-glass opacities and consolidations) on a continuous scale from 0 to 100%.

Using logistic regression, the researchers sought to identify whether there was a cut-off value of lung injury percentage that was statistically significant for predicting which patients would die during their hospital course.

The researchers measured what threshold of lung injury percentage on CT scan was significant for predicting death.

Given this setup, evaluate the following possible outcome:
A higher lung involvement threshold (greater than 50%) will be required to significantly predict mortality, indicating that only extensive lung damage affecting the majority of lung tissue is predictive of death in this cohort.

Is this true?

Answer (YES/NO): YES